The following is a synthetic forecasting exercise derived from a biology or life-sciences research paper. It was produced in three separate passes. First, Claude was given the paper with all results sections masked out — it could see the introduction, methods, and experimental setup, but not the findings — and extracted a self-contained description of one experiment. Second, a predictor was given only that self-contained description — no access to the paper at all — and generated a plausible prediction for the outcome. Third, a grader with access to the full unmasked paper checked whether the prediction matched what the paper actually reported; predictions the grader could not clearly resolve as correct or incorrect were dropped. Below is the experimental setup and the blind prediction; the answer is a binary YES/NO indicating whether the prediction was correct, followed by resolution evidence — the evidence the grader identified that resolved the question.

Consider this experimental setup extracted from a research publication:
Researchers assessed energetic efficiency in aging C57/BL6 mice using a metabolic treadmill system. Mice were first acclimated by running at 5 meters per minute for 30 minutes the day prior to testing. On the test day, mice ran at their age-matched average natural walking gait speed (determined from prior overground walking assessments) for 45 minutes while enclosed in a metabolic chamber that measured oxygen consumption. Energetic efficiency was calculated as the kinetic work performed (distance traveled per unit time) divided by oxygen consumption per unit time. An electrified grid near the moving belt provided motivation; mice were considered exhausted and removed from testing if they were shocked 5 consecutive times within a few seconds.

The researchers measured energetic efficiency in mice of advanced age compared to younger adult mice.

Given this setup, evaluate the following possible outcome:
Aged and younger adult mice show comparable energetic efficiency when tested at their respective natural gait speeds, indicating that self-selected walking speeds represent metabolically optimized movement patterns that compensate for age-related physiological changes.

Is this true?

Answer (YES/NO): NO